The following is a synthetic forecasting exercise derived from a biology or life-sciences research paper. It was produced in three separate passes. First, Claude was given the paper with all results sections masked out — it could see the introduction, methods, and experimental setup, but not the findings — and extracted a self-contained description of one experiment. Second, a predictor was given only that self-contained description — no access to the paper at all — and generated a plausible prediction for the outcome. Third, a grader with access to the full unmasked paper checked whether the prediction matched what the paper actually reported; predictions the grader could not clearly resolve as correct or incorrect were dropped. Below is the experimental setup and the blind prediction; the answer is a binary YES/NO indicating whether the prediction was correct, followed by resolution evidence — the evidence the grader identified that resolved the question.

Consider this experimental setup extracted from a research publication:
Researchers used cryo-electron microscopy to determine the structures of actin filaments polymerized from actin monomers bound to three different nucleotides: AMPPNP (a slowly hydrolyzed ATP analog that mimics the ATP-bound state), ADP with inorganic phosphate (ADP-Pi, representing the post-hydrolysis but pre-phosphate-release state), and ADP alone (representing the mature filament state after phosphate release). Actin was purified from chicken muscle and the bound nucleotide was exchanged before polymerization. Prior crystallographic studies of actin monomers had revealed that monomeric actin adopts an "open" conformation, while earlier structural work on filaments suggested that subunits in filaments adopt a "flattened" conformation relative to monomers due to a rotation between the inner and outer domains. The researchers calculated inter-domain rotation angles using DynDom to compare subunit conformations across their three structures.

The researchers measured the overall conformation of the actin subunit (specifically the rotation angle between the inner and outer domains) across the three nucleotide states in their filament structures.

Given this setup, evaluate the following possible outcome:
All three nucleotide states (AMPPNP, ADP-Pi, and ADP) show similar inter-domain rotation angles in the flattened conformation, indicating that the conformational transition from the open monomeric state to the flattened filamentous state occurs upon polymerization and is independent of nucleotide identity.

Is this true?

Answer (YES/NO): YES